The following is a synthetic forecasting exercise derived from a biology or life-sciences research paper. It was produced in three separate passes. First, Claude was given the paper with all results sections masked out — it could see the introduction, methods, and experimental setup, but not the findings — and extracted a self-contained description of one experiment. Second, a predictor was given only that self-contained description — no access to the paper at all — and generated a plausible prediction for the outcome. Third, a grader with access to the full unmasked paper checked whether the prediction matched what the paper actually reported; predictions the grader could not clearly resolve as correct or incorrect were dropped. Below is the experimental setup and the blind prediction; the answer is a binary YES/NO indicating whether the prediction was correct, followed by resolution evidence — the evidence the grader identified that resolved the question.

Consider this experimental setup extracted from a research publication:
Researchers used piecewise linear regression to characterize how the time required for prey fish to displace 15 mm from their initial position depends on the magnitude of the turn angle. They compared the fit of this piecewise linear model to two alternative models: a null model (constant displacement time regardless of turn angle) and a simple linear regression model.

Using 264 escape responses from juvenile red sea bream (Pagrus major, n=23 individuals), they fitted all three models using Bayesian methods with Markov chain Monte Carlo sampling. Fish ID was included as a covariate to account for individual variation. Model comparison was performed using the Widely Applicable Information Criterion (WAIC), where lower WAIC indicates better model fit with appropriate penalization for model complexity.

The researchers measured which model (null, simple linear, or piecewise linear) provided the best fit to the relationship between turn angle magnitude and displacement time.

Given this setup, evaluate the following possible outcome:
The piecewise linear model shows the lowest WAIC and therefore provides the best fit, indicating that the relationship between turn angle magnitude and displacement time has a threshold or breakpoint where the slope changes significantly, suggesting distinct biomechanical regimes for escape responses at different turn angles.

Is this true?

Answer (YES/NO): YES